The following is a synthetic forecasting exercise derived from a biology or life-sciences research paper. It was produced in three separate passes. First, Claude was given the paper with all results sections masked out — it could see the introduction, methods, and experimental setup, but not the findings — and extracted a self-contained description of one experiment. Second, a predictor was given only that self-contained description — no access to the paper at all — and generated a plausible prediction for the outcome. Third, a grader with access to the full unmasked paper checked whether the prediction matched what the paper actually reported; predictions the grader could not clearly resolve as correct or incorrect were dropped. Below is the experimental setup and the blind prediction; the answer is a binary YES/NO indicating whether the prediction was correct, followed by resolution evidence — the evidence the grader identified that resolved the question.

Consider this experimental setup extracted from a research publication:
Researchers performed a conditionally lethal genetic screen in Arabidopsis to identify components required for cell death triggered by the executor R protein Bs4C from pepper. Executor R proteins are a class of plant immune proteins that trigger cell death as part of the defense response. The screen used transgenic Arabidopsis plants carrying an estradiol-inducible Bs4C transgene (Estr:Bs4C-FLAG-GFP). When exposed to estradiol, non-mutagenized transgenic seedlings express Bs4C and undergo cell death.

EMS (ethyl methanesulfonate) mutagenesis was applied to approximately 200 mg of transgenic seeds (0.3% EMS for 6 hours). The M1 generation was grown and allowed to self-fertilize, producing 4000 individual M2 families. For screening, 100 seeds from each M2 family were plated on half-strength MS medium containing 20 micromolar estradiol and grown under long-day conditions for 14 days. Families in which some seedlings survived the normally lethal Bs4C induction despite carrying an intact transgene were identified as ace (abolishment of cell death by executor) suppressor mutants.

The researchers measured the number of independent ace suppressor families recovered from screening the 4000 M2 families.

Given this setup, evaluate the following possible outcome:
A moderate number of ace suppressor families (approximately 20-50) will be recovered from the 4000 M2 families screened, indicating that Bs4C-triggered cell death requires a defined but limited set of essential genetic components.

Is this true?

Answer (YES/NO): YES